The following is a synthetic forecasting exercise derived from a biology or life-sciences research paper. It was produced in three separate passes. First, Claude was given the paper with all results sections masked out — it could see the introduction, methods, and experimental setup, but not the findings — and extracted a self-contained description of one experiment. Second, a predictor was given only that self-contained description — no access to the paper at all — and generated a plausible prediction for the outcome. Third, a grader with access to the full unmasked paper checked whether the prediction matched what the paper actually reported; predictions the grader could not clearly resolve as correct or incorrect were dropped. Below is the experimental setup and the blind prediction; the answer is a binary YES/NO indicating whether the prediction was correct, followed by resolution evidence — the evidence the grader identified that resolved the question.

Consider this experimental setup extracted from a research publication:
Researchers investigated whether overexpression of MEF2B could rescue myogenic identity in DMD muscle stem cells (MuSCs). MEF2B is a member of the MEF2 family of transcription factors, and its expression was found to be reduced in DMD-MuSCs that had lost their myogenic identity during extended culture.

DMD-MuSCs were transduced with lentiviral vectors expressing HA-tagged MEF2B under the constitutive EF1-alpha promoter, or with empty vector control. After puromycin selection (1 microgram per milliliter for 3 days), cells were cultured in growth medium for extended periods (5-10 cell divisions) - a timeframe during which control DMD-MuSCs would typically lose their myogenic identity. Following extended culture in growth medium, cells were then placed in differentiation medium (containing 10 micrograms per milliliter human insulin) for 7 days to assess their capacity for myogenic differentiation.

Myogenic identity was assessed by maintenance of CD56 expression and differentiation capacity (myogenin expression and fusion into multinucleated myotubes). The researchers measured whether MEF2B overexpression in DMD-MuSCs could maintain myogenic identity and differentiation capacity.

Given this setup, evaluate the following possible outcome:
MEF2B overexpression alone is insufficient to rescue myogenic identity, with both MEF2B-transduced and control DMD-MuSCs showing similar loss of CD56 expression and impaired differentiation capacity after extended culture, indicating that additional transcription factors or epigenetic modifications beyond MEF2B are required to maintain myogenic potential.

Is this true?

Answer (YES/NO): NO